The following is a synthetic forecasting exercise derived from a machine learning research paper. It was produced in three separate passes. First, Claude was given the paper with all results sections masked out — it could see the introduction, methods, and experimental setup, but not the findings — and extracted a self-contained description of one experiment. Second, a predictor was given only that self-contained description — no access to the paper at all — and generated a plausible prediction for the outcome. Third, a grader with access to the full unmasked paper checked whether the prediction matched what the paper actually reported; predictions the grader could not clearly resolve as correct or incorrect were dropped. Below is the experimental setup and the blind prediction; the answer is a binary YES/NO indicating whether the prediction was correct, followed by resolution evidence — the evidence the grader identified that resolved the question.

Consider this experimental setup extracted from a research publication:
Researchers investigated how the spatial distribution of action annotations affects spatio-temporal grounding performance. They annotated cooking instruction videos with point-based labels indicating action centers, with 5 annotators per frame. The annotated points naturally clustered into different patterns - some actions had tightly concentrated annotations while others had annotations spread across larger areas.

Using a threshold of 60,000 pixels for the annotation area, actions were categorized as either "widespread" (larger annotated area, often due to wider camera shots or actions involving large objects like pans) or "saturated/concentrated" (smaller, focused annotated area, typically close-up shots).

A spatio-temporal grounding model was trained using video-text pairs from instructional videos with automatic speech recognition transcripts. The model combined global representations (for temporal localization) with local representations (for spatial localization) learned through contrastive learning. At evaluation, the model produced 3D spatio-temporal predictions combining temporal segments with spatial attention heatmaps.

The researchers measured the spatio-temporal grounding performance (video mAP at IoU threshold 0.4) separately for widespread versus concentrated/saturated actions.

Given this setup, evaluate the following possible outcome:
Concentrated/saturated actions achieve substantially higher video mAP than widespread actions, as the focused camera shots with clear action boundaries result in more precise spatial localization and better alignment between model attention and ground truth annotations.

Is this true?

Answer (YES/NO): NO